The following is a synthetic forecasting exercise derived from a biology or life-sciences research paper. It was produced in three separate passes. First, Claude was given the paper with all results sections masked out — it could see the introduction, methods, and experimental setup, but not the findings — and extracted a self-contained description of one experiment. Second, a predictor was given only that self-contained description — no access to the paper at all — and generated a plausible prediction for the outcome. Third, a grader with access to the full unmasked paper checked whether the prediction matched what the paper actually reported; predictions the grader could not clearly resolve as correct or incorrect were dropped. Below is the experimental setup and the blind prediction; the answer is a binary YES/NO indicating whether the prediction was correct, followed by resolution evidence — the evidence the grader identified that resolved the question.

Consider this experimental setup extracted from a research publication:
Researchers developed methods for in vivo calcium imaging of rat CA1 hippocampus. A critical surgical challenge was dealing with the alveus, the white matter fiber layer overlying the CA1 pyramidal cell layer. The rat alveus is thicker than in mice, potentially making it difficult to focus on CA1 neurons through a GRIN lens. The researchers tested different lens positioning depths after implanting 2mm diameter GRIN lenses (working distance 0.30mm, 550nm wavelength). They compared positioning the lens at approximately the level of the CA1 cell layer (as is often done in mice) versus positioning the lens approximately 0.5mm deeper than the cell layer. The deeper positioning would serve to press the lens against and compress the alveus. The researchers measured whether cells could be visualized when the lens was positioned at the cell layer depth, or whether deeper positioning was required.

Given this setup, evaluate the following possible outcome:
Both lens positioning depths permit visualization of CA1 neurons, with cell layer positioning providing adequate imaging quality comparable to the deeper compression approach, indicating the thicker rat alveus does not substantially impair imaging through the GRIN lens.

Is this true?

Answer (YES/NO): NO